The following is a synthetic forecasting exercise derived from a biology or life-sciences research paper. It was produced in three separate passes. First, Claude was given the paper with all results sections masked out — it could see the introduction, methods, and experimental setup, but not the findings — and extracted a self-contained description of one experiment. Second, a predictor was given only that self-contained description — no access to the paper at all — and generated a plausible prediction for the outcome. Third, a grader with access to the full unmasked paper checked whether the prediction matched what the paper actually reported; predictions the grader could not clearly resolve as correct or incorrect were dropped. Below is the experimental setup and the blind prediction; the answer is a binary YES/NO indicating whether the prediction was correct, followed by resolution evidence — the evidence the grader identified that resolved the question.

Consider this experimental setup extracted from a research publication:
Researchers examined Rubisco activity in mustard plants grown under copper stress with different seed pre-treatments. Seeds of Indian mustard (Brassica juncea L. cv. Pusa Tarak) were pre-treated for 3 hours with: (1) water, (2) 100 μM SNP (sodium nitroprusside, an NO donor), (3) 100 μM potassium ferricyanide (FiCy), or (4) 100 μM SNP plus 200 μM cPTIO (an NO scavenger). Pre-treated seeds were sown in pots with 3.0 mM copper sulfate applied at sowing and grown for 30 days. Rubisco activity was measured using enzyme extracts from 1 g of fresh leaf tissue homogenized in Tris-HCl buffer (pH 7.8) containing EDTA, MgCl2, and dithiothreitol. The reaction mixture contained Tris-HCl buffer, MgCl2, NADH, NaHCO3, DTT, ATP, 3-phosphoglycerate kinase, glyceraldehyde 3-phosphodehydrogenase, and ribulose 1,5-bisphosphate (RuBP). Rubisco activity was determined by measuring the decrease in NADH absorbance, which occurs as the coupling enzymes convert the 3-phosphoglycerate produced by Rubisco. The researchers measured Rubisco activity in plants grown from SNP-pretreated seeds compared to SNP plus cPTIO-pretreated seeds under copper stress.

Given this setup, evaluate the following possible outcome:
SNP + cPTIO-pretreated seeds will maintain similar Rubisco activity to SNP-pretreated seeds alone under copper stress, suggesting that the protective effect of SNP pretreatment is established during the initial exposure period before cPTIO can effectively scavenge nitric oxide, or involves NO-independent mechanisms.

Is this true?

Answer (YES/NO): NO